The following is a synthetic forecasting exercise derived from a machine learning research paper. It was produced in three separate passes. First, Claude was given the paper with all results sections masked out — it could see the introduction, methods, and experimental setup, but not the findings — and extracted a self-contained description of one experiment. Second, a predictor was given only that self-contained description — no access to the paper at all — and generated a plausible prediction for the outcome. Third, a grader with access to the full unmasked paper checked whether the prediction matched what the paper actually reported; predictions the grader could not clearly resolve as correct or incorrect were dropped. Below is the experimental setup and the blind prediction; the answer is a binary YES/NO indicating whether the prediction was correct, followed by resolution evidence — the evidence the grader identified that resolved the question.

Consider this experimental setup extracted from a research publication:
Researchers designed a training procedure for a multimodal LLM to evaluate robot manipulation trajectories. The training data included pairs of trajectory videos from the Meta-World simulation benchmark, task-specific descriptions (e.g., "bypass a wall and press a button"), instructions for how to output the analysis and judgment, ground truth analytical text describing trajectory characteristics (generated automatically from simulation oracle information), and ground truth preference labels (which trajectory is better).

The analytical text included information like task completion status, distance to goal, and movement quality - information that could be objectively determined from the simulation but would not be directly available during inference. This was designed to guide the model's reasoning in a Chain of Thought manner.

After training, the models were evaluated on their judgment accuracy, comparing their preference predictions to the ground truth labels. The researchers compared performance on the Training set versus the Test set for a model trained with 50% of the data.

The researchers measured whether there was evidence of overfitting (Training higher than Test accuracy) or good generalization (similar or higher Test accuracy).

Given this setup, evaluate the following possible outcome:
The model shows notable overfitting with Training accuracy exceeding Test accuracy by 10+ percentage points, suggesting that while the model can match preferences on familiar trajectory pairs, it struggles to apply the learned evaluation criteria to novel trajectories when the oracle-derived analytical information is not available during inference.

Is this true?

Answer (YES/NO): NO